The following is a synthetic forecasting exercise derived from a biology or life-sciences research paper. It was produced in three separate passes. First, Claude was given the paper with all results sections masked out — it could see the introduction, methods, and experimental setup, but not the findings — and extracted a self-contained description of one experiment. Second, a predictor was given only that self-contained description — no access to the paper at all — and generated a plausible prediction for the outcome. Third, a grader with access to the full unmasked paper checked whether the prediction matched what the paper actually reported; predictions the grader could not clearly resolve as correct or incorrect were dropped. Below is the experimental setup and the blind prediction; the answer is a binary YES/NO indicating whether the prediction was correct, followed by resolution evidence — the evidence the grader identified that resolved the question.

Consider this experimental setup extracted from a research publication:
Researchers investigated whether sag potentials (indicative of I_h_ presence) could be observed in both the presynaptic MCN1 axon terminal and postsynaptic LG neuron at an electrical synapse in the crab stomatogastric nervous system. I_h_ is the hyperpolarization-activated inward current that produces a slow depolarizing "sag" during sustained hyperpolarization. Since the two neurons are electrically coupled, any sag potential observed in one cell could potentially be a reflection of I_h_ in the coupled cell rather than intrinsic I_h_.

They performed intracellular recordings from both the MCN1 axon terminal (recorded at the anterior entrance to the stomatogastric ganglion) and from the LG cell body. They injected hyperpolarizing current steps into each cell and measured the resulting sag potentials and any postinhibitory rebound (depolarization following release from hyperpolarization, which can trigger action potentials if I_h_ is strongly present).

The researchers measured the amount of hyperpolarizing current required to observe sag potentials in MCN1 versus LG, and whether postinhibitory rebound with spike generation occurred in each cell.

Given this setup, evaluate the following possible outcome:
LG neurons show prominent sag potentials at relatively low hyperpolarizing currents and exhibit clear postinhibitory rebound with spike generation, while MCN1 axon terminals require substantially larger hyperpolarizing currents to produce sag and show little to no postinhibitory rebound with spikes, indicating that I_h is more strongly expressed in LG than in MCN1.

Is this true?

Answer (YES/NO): NO